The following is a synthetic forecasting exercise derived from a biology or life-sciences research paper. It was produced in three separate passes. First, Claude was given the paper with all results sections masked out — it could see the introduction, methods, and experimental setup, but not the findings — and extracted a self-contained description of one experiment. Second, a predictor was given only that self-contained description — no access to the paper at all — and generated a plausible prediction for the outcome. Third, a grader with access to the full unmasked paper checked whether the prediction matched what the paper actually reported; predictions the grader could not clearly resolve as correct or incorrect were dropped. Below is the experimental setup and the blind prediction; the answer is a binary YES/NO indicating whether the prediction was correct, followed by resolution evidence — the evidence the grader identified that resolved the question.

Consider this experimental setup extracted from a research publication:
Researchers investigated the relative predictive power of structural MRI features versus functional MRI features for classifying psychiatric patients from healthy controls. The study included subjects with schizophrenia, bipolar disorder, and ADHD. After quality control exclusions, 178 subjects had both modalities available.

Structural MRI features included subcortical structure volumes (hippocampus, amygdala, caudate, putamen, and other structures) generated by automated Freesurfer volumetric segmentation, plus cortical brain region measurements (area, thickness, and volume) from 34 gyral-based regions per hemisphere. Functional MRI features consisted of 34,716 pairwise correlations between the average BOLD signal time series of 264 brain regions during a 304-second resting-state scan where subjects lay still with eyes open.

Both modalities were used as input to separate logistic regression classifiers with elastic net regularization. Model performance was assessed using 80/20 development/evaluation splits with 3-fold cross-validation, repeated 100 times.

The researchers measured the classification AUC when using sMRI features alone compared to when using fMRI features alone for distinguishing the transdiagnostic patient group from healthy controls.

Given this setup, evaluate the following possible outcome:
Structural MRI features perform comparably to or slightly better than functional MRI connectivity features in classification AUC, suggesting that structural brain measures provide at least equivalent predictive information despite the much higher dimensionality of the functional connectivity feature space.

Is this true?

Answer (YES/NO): YES